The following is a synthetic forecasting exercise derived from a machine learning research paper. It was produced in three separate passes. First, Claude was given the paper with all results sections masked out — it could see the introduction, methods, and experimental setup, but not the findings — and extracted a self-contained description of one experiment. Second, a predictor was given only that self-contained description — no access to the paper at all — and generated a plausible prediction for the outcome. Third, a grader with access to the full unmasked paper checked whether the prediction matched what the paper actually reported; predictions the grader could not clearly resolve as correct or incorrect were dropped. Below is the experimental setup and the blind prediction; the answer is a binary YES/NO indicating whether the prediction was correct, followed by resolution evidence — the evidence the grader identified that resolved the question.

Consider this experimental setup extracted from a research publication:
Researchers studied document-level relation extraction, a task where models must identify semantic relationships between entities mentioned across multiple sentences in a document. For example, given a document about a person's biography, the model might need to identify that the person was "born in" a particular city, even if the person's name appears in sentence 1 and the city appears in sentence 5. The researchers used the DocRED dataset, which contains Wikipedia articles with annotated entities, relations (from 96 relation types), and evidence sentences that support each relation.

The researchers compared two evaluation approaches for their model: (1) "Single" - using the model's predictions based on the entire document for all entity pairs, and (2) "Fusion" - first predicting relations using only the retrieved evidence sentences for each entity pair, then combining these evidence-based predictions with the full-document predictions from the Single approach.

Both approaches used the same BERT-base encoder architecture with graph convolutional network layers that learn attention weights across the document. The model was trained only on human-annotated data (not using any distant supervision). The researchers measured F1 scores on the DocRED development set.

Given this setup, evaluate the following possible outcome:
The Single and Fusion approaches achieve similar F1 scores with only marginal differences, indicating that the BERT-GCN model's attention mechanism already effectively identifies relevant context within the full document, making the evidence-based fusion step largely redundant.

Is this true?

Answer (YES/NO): NO